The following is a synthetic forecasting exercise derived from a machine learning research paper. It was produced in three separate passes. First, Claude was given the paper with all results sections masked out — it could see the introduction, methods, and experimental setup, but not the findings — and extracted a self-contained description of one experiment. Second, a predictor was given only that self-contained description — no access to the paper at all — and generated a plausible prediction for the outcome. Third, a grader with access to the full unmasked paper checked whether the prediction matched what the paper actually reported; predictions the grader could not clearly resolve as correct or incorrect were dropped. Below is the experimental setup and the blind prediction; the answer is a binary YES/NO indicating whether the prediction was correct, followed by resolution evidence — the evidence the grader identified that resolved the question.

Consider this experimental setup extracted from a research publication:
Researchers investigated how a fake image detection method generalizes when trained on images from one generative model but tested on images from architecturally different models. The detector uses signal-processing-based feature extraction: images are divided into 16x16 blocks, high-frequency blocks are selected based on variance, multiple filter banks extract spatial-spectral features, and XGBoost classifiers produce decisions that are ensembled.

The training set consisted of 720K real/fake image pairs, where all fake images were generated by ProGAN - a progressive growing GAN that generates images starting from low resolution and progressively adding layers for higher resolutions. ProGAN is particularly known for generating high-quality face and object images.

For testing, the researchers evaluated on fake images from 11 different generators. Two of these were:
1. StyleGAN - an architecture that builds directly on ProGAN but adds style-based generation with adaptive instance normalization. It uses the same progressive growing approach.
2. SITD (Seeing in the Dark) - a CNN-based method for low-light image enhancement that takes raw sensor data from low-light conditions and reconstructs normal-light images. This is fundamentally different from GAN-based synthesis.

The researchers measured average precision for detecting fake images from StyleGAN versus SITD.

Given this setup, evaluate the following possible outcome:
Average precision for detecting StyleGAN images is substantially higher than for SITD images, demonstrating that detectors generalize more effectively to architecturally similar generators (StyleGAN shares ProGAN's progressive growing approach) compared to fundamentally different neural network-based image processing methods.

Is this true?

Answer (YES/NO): YES